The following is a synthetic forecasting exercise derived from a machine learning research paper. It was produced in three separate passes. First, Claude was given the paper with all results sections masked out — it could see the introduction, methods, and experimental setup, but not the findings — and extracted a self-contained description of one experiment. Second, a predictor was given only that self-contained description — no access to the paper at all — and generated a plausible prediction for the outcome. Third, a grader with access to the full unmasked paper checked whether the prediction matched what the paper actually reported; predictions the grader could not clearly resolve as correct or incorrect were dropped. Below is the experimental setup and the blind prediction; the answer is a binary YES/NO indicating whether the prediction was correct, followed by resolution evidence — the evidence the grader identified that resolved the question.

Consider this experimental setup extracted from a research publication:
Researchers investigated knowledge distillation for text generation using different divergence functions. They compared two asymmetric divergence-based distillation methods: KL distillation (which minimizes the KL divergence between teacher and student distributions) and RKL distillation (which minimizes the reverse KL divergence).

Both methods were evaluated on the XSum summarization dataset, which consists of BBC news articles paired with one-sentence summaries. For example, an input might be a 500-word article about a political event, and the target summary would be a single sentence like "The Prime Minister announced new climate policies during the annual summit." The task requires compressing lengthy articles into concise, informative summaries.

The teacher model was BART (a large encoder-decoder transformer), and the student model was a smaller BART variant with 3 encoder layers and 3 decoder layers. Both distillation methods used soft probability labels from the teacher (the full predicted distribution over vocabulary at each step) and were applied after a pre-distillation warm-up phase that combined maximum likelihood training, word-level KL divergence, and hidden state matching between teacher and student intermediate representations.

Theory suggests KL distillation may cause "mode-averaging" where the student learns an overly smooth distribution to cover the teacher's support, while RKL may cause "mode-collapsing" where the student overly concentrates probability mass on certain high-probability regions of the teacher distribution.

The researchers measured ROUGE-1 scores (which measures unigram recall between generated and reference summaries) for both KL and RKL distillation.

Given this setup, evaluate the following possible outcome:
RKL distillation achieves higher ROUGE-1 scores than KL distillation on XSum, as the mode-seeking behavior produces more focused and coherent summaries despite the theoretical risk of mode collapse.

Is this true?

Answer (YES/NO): YES